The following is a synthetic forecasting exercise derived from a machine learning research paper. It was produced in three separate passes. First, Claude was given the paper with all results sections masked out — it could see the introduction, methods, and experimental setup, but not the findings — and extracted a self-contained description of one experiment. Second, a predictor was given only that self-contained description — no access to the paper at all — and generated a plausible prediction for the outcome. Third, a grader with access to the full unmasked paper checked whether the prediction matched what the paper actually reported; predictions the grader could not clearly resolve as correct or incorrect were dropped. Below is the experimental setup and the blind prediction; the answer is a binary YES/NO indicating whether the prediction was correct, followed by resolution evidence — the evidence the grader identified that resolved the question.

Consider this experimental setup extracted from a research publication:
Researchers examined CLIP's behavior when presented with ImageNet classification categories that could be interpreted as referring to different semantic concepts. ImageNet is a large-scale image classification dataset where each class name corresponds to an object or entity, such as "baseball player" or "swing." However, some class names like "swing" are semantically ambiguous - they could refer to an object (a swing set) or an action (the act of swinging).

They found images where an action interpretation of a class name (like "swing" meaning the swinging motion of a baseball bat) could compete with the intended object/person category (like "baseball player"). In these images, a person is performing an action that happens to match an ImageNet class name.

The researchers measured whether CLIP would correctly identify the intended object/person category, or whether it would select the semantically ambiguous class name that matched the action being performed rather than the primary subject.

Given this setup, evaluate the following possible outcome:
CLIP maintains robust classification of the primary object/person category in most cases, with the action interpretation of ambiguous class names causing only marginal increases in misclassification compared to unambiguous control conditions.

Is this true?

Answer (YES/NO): NO